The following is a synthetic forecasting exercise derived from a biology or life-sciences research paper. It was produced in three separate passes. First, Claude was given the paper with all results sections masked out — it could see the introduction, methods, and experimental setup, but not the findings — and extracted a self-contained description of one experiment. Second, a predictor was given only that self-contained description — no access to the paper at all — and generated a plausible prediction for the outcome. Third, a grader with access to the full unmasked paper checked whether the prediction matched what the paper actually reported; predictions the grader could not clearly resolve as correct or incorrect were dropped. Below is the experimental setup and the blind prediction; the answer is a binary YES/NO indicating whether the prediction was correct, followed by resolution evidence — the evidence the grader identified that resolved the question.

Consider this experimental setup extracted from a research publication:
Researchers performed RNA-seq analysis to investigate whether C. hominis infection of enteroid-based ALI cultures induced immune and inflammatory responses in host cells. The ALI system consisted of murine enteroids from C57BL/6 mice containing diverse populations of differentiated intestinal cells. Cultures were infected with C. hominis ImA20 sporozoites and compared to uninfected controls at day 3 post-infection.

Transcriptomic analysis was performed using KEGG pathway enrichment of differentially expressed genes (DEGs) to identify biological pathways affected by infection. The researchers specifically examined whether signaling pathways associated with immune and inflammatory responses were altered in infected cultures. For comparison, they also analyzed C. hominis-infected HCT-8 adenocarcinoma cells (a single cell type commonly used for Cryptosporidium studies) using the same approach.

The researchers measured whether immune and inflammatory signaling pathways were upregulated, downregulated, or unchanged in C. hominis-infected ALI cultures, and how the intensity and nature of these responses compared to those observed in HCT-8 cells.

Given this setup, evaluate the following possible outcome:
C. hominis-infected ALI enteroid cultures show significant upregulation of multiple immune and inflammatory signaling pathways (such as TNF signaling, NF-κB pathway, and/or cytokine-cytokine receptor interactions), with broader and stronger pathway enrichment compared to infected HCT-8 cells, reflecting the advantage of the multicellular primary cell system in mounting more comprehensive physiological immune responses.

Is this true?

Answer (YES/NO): YES